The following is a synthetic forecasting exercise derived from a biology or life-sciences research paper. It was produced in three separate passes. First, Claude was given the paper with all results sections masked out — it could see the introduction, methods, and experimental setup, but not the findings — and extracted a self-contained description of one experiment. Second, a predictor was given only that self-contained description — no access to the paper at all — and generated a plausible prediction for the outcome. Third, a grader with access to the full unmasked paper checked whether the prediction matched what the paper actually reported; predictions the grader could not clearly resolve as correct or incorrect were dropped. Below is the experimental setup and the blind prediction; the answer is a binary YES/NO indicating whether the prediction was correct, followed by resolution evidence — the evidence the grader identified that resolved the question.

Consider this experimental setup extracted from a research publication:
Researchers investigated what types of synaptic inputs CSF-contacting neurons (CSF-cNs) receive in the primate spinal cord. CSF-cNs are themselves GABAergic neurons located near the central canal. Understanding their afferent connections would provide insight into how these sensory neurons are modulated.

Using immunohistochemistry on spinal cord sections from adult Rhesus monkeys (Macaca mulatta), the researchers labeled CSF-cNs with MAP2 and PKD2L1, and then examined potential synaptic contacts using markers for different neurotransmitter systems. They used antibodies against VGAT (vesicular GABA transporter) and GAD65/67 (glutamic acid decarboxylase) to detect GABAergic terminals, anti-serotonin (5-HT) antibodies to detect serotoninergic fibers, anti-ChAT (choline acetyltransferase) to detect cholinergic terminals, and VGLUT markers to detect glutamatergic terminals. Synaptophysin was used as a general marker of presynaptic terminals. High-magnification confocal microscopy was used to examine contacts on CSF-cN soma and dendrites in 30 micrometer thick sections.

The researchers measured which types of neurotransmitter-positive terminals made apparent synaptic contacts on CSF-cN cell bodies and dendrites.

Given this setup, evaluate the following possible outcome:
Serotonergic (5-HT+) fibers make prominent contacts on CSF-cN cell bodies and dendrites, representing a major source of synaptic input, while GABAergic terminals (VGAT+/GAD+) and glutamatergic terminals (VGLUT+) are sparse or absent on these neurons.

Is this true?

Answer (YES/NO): NO